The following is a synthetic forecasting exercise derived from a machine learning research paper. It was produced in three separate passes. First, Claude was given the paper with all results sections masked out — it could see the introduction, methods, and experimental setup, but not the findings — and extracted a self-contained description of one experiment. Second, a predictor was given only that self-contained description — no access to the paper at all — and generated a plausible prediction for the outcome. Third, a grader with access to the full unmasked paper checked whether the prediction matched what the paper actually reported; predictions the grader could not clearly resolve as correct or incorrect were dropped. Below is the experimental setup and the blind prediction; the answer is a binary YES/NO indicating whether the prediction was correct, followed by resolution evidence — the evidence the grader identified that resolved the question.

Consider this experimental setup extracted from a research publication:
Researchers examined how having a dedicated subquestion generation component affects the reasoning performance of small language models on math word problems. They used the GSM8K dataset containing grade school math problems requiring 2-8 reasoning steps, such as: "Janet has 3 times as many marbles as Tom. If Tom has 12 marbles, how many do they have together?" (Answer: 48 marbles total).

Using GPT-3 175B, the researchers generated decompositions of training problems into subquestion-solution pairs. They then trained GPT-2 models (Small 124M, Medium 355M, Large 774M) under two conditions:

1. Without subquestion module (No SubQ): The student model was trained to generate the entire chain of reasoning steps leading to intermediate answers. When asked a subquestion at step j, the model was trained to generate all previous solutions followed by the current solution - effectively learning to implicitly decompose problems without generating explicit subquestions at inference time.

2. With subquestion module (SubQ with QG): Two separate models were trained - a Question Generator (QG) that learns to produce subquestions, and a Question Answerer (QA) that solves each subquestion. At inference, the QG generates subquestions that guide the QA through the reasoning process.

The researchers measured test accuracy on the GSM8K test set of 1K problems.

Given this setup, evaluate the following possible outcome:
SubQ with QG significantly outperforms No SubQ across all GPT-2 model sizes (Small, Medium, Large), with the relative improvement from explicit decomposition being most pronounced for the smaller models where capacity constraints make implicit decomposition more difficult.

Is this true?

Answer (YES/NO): NO